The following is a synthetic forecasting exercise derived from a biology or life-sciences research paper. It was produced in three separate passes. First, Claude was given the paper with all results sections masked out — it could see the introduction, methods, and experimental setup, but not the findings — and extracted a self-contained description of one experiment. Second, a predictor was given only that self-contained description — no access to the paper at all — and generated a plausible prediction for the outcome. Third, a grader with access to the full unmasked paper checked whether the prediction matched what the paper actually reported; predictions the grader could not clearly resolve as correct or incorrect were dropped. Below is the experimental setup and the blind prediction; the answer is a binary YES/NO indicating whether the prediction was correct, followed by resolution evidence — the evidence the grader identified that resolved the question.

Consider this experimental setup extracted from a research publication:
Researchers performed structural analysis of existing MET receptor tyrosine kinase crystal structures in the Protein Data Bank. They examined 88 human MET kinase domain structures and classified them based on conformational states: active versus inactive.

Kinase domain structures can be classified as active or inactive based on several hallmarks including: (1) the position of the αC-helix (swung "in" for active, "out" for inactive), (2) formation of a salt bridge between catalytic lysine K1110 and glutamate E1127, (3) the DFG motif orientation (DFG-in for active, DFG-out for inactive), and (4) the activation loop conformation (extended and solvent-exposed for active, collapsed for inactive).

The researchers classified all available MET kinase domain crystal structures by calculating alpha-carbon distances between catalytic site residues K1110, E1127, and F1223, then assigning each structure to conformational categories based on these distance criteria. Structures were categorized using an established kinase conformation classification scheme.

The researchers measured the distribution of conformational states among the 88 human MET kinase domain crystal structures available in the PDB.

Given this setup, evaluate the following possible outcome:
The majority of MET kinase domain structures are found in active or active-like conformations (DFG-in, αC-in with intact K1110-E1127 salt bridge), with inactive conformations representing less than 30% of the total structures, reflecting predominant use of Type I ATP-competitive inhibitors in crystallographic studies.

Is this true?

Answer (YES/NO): NO